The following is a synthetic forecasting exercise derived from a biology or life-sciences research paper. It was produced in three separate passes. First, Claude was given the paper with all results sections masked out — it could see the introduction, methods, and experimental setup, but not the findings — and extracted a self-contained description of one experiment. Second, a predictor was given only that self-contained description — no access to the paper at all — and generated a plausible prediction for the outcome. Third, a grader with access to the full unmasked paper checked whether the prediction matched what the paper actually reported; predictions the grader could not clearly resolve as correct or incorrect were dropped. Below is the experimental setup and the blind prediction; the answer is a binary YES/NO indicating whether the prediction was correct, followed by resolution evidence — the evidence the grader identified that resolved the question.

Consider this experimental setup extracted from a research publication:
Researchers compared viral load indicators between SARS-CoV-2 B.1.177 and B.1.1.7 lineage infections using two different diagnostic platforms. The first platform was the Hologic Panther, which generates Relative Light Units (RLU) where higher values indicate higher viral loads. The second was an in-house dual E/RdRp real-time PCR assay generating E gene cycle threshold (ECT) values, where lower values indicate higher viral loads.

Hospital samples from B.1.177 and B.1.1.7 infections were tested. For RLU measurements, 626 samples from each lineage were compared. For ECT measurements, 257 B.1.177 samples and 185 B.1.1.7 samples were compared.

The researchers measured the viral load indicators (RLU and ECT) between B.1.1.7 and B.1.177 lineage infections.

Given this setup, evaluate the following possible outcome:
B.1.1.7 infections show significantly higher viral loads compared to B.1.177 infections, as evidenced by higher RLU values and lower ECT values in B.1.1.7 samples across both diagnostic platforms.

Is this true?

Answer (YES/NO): YES